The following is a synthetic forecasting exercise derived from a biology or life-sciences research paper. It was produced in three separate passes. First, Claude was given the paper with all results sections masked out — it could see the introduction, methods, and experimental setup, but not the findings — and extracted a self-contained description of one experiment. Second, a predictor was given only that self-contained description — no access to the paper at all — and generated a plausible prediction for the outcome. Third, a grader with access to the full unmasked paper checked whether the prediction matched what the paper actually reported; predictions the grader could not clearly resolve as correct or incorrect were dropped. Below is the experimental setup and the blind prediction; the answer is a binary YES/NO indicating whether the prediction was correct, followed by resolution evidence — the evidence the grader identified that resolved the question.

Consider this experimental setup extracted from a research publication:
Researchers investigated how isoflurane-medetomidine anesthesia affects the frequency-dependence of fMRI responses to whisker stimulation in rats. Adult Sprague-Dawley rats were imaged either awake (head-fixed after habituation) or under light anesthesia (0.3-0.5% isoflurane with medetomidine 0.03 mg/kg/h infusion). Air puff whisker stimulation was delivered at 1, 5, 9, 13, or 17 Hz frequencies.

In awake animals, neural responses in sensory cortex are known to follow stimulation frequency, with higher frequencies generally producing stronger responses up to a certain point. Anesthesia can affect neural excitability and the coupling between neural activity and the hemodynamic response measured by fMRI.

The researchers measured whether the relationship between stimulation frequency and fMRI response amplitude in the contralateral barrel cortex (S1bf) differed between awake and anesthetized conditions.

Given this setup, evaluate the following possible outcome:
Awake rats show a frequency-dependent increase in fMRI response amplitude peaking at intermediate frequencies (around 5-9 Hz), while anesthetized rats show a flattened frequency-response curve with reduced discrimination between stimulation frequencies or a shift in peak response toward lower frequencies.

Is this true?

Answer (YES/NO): NO